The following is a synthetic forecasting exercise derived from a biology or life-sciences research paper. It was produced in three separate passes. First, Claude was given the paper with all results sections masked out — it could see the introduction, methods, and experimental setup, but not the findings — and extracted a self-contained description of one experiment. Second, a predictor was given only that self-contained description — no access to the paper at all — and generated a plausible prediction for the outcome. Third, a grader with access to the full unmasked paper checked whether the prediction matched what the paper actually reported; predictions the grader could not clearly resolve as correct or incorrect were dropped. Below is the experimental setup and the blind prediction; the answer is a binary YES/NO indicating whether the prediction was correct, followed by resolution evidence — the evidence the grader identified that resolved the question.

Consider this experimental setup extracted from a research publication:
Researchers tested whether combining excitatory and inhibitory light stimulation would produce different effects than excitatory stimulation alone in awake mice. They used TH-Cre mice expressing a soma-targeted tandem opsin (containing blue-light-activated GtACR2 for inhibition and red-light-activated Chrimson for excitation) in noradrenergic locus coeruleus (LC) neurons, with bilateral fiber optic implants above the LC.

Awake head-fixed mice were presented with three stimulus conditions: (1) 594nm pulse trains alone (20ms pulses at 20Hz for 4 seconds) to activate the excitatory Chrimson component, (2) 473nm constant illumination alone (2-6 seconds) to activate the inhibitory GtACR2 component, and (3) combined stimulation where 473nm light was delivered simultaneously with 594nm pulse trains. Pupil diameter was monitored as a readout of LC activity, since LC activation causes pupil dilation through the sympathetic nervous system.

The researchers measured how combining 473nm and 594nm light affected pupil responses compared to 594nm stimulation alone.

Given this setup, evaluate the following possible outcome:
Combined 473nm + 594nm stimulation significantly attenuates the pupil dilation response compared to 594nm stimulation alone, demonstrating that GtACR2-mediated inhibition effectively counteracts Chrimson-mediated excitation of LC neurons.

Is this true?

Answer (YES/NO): YES